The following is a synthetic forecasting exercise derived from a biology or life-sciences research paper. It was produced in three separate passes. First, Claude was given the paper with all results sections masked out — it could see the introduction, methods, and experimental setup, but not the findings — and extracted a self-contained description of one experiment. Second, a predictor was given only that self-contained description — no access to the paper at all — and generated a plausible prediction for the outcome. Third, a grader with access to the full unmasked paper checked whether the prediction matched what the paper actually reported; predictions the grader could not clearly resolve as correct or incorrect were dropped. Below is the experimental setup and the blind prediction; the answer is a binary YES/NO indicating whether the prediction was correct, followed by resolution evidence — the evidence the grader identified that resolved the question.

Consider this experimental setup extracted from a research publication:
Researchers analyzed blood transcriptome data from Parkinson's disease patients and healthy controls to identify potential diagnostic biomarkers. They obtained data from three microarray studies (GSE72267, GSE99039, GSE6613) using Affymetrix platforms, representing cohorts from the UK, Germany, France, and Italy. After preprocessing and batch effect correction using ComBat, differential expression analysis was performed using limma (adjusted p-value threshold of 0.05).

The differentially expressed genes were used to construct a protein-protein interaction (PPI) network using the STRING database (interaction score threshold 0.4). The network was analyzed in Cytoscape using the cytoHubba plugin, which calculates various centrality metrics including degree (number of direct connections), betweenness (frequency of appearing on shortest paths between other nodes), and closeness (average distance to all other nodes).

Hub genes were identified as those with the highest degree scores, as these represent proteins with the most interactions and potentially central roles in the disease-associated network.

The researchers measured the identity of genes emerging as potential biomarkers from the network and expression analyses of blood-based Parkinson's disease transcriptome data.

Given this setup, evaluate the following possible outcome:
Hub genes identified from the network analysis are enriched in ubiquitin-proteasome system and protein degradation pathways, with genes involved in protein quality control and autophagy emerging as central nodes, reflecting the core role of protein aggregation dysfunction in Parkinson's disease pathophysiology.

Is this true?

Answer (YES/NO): NO